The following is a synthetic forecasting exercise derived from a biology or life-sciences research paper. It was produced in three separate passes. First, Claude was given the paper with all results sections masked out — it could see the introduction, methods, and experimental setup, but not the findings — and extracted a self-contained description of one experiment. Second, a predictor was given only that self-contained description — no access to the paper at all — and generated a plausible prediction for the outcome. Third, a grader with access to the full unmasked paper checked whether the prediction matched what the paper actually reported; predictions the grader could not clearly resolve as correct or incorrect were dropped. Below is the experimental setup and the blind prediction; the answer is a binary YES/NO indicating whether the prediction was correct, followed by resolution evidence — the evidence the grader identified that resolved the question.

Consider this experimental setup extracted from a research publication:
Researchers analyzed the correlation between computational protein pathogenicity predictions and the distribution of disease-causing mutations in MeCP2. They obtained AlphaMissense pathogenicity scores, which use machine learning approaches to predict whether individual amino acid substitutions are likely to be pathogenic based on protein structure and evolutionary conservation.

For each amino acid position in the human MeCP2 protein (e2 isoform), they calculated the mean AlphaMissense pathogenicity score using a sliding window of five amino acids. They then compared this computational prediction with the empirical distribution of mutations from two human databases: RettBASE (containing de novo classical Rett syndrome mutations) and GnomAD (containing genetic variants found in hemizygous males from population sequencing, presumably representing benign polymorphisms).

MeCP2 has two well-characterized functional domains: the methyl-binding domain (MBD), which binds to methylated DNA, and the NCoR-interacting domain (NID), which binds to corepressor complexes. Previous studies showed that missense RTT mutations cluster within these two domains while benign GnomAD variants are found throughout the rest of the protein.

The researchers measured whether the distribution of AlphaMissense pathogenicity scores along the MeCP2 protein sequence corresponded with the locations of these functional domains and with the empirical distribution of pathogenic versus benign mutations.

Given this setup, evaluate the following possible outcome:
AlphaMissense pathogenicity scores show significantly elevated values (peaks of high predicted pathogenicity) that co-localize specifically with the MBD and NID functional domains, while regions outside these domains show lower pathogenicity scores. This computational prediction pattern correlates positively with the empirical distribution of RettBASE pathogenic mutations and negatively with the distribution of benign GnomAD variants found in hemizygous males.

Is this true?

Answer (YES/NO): YES